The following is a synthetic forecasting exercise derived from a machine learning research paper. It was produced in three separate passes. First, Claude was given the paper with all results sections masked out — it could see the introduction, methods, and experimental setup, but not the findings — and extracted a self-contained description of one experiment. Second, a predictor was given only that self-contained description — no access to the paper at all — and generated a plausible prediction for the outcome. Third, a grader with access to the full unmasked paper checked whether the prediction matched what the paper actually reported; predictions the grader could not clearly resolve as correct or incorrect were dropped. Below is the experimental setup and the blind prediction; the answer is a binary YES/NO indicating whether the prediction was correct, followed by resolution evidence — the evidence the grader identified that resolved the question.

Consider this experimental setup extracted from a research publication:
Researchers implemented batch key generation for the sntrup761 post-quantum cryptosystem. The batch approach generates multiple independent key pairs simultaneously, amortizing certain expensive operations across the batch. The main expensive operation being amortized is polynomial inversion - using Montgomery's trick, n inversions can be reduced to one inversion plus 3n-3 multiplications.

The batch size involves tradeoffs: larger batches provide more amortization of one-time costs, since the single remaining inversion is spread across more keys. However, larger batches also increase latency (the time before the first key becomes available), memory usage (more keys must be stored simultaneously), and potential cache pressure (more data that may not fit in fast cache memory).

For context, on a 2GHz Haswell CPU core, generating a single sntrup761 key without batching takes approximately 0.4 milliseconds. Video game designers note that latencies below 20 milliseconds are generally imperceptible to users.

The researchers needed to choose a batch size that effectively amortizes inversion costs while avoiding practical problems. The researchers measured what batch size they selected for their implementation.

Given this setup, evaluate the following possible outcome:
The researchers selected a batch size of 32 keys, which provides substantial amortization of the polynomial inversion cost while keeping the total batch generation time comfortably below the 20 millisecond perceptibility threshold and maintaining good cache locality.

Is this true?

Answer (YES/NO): YES